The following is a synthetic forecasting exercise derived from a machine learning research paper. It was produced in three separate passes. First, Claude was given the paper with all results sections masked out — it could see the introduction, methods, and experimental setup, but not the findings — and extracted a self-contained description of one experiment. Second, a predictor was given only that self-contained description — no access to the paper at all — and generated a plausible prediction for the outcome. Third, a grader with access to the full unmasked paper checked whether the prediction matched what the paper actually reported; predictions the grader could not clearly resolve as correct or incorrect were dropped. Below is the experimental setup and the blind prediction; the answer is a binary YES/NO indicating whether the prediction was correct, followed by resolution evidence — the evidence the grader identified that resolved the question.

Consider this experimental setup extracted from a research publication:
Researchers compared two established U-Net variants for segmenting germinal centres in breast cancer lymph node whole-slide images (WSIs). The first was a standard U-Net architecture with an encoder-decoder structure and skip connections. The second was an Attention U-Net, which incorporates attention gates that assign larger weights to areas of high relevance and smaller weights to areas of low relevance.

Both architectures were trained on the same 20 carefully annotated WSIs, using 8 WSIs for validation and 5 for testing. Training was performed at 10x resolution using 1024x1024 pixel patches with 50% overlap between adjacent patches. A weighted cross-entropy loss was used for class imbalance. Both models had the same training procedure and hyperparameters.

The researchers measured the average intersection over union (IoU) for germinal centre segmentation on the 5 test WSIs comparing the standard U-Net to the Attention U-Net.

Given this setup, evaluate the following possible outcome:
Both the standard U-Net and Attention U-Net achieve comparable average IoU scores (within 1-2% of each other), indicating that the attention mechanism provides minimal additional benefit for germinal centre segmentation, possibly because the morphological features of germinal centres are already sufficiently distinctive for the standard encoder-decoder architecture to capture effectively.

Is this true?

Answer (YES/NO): NO